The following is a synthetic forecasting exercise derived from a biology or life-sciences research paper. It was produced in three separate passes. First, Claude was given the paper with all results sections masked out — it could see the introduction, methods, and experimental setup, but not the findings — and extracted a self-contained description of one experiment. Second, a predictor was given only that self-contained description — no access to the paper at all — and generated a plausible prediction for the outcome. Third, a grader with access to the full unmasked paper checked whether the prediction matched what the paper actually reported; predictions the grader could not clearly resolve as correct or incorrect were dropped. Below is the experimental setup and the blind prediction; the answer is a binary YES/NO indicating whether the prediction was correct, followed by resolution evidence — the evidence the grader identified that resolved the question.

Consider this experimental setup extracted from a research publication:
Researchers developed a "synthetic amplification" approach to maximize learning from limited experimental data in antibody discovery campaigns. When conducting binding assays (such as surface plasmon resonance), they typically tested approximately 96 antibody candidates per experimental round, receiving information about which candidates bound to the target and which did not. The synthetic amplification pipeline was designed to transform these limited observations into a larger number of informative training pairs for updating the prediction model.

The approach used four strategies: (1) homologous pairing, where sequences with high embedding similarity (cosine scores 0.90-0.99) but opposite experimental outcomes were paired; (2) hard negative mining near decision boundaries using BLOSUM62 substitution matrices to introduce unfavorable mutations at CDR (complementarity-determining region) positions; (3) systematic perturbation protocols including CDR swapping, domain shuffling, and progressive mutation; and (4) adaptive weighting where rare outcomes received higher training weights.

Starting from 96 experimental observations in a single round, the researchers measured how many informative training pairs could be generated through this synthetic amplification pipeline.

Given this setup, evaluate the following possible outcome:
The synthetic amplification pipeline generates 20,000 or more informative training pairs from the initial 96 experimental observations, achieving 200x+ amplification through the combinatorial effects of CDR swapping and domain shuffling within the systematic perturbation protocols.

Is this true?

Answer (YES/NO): NO